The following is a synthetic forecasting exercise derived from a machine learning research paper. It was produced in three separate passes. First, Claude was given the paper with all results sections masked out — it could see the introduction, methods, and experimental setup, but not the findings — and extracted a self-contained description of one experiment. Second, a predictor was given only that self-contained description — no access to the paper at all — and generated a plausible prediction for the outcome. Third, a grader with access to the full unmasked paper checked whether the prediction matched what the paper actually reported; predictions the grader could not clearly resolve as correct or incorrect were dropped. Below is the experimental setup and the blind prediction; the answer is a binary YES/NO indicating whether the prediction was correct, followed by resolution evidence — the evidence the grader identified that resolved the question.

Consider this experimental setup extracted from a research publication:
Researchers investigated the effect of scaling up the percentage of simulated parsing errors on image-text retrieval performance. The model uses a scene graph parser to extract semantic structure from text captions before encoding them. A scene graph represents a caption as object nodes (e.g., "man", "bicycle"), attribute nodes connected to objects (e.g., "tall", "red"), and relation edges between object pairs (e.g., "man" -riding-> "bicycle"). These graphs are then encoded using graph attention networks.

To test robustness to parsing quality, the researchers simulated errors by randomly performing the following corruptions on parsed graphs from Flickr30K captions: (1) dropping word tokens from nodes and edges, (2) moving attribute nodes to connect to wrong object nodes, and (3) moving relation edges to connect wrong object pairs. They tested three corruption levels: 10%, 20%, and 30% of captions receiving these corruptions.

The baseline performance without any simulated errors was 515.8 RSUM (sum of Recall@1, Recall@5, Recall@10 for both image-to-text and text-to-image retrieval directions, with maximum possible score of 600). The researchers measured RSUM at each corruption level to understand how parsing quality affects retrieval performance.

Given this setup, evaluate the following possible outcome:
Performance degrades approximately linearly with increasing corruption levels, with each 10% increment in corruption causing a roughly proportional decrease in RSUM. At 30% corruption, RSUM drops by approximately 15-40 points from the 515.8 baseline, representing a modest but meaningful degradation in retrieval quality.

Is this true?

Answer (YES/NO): NO